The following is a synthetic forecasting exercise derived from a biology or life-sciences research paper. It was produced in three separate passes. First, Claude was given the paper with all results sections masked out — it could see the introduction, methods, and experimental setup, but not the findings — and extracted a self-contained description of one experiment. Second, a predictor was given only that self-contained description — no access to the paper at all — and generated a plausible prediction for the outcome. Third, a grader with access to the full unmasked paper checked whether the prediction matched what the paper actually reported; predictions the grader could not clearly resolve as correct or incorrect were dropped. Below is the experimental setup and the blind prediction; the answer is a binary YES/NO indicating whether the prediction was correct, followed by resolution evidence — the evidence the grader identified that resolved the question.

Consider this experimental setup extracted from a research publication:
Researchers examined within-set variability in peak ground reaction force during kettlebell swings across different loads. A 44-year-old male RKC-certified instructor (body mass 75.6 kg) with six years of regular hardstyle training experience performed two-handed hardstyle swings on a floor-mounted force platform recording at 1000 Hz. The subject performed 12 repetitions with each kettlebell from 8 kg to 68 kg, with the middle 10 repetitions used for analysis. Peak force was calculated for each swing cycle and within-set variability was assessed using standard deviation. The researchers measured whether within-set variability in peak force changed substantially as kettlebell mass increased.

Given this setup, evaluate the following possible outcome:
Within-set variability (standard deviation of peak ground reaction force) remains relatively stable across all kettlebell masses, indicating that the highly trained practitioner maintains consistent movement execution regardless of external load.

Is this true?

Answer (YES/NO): NO